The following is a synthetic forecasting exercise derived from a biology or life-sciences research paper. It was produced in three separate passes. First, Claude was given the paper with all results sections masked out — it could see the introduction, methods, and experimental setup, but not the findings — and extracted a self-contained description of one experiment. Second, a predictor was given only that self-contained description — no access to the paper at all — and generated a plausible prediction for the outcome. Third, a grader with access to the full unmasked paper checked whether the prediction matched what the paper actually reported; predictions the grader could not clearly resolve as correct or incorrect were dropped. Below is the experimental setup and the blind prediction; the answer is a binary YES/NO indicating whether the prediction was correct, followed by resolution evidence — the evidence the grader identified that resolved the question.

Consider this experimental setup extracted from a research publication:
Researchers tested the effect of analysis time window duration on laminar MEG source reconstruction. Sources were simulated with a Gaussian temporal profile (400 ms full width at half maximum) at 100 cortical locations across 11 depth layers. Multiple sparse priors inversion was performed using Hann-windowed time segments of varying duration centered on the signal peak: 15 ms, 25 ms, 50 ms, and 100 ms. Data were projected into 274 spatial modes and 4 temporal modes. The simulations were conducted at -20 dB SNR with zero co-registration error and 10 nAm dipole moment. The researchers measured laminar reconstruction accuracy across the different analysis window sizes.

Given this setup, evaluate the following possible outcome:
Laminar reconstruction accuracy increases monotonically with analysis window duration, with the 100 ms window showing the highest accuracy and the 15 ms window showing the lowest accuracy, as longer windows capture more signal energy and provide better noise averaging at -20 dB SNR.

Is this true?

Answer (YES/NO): NO